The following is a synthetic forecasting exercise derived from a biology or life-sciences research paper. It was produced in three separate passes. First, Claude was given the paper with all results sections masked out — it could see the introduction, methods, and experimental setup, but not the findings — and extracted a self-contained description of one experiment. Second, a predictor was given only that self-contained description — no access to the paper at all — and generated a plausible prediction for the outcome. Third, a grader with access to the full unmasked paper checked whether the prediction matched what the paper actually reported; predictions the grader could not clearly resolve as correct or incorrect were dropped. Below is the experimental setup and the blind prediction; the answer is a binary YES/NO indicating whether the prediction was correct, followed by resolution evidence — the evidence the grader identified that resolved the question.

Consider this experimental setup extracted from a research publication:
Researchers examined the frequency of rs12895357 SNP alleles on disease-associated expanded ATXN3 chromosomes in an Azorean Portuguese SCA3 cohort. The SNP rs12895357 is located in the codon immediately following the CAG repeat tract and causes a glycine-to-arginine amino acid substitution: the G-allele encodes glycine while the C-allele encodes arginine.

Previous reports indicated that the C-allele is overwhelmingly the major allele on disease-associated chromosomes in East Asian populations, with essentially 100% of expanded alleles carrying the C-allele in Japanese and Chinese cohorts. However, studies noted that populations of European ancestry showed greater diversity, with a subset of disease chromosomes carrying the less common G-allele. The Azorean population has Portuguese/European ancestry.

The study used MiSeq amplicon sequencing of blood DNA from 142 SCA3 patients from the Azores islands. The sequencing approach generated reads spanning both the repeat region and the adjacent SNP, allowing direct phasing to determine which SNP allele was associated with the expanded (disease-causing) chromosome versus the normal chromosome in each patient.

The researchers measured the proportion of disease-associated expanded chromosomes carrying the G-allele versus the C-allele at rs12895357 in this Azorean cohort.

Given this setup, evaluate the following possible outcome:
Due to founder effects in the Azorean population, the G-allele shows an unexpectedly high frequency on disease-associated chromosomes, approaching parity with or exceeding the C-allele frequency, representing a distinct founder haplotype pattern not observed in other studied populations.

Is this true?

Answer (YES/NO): NO